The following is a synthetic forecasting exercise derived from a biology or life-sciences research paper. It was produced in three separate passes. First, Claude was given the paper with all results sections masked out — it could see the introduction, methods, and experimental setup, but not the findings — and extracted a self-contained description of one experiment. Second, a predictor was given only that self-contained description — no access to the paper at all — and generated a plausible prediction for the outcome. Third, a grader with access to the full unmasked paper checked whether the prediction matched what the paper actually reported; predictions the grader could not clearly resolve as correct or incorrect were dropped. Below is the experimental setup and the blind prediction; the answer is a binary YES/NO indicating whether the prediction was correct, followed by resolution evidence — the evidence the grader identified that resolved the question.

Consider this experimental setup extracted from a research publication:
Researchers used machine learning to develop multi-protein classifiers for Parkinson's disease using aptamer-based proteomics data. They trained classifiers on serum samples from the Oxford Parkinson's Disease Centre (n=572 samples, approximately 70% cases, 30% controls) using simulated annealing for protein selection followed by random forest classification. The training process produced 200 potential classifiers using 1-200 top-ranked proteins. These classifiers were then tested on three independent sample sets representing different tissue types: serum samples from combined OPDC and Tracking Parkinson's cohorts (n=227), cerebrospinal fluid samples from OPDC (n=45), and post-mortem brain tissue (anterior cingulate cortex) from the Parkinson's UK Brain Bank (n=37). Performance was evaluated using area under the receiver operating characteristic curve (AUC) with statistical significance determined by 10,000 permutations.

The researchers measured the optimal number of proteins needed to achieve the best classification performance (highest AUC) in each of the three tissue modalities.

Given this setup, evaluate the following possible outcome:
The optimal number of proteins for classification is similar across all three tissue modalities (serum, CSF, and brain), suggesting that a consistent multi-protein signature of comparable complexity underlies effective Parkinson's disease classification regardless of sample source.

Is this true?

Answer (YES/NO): NO